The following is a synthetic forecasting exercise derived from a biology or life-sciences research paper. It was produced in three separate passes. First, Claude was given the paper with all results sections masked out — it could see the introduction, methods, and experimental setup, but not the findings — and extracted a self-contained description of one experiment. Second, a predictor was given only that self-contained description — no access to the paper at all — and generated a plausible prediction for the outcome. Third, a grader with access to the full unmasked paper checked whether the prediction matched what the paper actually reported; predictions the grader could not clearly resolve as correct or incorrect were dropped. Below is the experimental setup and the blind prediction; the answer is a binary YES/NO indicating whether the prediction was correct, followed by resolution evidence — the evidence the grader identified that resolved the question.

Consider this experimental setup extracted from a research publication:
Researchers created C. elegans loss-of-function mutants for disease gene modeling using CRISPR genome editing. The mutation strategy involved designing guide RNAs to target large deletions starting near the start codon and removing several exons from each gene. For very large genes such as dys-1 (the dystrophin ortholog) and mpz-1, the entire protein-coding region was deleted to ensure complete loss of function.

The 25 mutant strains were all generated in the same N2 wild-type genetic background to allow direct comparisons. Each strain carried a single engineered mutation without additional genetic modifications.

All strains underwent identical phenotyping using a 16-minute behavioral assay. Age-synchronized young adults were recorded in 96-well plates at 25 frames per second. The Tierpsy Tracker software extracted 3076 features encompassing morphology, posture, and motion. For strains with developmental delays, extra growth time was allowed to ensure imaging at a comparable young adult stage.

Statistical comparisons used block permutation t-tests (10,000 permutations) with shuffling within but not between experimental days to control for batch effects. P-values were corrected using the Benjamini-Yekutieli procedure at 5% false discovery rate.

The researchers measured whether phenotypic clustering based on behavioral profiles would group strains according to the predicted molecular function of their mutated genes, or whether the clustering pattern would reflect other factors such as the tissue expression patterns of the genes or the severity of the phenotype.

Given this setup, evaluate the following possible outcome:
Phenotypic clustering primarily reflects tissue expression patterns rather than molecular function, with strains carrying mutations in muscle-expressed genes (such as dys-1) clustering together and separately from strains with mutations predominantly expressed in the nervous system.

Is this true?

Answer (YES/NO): NO